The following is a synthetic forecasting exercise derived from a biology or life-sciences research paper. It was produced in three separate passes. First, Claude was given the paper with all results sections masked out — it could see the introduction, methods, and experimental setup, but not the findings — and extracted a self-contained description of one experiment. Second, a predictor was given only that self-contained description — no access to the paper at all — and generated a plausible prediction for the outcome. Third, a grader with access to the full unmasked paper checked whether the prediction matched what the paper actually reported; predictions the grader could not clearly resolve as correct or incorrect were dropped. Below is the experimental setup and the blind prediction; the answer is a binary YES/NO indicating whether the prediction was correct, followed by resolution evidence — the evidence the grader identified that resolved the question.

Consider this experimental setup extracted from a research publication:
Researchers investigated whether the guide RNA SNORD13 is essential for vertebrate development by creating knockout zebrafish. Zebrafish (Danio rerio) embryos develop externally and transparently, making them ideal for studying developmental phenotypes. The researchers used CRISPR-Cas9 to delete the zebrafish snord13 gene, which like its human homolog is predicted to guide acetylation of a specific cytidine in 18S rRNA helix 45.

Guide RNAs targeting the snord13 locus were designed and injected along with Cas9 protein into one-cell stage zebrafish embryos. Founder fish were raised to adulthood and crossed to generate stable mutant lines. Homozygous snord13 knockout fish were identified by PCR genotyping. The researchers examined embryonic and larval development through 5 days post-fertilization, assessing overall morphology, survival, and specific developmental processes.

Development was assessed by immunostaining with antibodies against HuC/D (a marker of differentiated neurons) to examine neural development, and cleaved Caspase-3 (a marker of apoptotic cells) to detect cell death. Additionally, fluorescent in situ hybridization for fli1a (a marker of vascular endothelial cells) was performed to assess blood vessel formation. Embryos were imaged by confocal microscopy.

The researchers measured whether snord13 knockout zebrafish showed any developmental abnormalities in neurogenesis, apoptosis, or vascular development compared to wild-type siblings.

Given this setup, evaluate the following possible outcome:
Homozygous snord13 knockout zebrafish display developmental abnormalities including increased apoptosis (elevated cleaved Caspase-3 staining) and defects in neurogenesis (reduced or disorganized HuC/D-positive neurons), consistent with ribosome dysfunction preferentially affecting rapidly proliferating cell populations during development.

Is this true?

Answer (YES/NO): NO